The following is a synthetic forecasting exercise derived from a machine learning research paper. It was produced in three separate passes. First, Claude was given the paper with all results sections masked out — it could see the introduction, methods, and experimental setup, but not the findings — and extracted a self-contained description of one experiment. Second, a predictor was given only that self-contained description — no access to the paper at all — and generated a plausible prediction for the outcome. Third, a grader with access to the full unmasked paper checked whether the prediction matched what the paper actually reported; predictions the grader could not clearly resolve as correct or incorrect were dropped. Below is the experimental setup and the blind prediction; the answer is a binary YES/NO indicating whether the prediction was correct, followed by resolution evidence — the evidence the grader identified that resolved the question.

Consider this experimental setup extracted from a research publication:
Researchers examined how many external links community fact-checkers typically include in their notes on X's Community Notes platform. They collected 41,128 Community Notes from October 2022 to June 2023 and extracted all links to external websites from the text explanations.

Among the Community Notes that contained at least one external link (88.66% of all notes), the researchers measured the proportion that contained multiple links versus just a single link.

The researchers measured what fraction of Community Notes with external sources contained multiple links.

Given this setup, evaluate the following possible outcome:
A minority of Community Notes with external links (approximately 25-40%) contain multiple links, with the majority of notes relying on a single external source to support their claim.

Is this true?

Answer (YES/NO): YES